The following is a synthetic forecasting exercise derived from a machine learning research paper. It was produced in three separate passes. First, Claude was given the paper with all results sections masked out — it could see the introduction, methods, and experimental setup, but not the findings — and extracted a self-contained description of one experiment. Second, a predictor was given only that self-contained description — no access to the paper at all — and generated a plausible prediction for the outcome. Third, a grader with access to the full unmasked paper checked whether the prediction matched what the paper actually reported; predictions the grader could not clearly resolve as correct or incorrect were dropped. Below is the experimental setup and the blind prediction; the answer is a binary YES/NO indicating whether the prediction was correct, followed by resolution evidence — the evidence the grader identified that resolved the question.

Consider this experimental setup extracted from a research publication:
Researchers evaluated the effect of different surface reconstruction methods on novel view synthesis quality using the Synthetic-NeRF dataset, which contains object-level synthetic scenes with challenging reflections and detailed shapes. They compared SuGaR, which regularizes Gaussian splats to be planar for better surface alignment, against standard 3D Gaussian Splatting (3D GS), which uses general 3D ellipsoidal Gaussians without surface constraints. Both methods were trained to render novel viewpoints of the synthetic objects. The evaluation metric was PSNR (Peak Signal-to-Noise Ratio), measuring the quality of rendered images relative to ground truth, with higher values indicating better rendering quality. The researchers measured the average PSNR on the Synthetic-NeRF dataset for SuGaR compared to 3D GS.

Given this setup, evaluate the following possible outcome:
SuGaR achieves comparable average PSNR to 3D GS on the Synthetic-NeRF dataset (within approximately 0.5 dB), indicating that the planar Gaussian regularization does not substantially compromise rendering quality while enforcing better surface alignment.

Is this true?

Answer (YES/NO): NO